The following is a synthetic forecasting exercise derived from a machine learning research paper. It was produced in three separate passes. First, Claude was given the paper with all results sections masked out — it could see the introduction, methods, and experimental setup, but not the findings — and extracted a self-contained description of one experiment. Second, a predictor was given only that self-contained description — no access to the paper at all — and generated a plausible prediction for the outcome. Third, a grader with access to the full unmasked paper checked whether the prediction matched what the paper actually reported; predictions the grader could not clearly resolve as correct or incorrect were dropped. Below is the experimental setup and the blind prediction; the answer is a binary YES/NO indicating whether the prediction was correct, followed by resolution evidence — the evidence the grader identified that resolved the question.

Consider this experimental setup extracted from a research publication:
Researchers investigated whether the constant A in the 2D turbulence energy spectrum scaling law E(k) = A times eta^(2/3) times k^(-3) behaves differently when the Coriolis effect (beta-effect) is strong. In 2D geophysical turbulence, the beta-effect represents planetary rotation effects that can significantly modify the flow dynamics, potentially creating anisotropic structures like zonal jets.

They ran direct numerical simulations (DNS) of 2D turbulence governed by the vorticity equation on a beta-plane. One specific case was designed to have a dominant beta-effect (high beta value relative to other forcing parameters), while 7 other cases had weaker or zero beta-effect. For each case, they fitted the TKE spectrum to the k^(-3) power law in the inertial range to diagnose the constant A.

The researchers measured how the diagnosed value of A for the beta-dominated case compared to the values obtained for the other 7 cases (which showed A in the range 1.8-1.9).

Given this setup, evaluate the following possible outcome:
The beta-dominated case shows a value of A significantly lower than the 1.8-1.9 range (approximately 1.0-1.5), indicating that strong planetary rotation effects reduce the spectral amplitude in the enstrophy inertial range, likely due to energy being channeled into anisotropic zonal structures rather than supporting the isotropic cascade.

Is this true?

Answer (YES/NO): NO